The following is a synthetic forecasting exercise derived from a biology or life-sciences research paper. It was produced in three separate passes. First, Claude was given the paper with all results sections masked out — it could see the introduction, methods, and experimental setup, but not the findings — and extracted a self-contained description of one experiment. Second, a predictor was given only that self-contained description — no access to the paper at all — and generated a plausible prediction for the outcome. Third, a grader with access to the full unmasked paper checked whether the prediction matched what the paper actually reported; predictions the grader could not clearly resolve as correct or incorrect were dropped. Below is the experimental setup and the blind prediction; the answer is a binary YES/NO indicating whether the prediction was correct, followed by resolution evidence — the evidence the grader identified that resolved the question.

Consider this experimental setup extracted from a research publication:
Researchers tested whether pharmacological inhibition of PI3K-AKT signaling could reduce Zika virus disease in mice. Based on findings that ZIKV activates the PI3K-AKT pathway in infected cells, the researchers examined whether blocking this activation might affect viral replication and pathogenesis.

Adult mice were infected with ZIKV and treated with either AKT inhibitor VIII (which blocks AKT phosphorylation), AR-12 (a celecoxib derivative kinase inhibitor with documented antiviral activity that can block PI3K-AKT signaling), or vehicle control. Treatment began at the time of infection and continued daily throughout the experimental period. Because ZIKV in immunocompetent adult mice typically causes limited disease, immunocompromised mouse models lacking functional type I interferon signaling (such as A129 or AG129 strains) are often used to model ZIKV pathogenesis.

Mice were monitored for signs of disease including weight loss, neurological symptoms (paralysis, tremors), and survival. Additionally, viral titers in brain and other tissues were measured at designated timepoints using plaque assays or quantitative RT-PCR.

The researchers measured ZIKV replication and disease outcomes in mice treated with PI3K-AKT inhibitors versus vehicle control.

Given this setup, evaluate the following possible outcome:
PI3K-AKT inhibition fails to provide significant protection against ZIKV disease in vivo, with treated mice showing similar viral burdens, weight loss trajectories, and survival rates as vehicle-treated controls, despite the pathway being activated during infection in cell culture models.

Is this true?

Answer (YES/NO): NO